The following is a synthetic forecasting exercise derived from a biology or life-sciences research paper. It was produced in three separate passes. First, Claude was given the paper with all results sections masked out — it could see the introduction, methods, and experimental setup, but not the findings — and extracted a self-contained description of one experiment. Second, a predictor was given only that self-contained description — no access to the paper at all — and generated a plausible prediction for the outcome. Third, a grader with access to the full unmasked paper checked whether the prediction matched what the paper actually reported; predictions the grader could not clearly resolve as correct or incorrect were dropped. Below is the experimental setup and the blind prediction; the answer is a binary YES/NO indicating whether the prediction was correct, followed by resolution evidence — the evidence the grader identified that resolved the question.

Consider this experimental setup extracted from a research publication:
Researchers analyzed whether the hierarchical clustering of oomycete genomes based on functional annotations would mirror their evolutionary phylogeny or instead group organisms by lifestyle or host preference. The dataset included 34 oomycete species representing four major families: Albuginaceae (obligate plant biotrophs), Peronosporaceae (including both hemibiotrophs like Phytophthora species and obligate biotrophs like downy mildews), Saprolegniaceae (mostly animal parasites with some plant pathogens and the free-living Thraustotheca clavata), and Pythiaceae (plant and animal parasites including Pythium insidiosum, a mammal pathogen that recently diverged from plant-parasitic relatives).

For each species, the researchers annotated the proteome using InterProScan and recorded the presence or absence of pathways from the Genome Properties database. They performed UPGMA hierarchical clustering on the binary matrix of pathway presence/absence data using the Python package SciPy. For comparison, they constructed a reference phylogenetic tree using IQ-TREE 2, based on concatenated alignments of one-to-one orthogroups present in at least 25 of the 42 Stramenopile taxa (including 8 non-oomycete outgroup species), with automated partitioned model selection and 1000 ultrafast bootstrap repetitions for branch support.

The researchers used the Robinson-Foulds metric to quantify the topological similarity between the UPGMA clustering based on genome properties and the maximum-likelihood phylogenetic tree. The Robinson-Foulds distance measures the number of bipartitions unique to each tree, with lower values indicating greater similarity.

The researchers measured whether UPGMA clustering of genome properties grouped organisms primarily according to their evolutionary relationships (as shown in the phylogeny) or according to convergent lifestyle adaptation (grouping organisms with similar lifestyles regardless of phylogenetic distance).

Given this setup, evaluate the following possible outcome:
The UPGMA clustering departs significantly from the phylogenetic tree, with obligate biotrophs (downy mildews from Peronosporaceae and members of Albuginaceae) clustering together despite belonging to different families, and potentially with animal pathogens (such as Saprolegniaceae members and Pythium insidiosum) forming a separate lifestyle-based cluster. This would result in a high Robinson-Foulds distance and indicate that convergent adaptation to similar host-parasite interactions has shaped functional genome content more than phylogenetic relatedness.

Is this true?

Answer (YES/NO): NO